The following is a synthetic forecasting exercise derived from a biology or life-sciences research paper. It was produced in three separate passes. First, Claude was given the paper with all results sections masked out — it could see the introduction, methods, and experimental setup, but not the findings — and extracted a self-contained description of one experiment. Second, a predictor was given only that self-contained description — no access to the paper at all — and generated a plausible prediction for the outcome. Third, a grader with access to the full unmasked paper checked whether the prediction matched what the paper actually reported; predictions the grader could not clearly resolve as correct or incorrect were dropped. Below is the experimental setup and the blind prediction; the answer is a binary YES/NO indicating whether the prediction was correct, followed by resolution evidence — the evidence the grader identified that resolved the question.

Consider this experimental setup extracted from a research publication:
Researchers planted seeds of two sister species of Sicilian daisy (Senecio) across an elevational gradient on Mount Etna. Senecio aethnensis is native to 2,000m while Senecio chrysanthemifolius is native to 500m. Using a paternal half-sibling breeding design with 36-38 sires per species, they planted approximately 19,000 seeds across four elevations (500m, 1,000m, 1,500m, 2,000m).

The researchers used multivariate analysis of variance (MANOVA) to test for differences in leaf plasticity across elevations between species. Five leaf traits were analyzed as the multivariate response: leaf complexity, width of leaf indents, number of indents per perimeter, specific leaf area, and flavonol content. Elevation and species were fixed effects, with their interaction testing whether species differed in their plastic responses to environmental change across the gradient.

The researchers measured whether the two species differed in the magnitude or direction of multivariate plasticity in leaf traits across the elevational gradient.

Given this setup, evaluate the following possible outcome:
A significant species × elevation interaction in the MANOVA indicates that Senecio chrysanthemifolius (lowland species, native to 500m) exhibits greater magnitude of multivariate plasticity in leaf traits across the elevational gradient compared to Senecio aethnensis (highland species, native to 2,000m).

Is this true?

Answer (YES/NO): NO